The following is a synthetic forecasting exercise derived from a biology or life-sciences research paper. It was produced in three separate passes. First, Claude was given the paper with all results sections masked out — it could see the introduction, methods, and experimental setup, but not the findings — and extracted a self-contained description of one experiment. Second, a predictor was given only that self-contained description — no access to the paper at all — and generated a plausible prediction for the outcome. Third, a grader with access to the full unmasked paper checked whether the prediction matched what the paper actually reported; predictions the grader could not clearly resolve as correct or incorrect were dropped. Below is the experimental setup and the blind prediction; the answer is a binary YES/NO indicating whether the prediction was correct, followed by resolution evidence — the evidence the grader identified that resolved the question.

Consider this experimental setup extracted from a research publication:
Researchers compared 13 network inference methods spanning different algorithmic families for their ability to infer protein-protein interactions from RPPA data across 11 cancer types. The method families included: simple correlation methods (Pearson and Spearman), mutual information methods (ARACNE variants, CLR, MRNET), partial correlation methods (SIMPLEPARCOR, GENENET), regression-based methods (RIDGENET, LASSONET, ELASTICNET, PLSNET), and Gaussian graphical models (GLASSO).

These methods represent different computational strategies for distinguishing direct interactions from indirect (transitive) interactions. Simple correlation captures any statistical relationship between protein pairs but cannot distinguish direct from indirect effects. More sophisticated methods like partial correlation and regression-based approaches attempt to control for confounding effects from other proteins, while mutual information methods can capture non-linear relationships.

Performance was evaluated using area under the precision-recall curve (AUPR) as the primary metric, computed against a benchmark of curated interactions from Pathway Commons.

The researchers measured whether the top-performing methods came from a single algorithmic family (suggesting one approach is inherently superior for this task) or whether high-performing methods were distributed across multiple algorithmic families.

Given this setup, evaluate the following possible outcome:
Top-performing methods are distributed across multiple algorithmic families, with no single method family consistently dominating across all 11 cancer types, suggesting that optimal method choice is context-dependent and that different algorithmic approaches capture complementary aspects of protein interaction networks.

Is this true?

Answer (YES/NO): YES